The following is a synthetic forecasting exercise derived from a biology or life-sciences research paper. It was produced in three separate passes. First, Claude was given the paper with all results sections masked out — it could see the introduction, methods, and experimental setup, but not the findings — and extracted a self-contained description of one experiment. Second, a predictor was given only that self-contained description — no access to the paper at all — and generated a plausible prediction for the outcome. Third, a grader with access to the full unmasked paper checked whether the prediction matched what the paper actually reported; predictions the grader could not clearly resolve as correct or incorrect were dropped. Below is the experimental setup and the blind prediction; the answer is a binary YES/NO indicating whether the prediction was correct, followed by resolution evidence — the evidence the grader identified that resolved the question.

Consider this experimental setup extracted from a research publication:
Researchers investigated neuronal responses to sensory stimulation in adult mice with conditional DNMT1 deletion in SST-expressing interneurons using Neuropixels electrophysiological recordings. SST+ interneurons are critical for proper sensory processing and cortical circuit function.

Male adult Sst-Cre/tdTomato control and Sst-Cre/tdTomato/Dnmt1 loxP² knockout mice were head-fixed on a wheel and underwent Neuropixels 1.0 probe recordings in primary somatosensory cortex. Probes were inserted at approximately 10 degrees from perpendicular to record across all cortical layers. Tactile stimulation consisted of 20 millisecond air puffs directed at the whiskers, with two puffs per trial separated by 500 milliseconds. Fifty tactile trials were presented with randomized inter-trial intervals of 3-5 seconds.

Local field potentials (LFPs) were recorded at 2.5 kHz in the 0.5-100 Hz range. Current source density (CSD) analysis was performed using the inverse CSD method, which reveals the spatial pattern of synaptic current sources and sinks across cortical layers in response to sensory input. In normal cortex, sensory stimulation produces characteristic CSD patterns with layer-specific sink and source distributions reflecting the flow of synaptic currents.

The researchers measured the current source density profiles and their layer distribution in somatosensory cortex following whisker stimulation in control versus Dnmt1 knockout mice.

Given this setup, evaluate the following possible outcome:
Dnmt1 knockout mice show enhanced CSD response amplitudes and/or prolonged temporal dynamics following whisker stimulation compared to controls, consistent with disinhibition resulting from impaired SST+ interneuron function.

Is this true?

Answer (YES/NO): NO